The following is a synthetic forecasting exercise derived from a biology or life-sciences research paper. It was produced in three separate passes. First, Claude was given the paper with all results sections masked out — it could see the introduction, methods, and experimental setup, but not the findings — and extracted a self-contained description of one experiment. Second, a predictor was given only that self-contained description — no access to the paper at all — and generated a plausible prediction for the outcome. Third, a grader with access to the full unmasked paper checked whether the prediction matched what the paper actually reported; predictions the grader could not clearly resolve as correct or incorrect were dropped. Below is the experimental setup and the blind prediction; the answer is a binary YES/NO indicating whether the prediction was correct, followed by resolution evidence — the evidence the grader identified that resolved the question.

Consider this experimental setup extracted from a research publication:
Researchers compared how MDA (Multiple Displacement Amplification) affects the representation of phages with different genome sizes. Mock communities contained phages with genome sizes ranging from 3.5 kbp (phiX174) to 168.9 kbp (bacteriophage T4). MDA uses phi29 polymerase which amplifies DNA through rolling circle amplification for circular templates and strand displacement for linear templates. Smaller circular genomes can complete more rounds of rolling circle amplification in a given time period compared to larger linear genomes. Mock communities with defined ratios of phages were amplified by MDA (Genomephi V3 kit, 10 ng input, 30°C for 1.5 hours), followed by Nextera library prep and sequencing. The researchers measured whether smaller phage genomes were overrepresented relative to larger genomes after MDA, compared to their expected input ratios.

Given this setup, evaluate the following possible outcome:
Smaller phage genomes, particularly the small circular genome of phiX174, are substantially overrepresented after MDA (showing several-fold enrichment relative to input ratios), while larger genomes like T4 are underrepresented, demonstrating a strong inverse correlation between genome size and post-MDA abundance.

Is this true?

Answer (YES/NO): NO